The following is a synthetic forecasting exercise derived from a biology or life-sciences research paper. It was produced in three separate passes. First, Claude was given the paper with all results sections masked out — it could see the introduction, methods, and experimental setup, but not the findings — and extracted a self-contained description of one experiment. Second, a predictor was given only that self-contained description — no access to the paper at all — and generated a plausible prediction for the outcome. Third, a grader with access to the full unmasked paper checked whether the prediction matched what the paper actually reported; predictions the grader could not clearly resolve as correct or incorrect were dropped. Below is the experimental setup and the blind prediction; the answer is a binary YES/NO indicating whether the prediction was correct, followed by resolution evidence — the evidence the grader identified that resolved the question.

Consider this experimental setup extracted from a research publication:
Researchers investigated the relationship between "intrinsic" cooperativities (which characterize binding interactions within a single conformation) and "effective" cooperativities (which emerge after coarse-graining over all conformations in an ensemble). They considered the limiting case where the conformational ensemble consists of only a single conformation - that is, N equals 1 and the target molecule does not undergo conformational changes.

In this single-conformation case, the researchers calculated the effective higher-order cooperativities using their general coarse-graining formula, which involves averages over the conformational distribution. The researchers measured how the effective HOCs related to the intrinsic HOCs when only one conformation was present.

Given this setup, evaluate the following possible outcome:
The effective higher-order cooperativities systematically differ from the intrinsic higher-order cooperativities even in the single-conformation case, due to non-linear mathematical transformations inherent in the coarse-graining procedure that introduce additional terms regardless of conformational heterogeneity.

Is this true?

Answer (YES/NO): NO